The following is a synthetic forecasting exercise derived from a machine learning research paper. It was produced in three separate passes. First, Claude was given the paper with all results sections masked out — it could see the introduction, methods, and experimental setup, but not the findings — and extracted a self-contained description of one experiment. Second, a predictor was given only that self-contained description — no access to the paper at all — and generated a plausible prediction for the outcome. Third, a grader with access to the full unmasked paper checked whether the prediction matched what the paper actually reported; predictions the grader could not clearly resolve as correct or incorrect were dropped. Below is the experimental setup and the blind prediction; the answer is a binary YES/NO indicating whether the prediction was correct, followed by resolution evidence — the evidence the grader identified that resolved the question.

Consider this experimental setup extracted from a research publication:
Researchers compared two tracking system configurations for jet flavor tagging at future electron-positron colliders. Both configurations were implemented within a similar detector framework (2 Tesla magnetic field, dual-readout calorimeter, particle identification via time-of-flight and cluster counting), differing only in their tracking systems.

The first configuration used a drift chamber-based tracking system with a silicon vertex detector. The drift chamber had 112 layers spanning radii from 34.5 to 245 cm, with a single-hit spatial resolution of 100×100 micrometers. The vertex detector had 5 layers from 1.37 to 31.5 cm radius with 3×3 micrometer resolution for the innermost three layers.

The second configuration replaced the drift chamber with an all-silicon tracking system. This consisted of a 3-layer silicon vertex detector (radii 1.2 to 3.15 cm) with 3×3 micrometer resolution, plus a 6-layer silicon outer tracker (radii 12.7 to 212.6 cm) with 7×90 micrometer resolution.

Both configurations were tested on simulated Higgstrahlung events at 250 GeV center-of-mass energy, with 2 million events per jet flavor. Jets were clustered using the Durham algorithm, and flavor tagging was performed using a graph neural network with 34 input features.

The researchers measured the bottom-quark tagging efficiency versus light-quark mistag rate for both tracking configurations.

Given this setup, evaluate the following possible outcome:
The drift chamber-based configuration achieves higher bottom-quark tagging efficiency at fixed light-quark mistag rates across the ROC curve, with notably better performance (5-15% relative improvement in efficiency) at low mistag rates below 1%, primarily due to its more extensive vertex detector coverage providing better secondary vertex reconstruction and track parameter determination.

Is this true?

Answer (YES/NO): NO